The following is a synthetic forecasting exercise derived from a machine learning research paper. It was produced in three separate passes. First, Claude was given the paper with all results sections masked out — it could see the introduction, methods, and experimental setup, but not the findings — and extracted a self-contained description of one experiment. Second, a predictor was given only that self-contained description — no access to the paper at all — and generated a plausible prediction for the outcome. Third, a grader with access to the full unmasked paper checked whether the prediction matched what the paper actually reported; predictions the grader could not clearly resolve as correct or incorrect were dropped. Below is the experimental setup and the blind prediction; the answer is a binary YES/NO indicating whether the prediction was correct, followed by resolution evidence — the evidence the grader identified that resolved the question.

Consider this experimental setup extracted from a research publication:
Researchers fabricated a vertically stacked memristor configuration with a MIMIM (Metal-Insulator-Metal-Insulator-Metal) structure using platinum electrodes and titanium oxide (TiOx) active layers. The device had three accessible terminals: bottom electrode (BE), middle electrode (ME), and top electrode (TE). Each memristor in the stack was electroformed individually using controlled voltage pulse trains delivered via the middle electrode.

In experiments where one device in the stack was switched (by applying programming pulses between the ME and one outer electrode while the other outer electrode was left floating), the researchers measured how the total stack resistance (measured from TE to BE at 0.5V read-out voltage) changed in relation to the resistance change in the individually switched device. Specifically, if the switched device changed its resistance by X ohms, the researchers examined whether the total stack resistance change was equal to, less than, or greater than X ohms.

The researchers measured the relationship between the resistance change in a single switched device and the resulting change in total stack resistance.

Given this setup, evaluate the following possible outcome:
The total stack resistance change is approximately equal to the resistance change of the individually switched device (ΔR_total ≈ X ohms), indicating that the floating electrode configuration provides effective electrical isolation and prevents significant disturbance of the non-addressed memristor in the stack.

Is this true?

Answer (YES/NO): NO